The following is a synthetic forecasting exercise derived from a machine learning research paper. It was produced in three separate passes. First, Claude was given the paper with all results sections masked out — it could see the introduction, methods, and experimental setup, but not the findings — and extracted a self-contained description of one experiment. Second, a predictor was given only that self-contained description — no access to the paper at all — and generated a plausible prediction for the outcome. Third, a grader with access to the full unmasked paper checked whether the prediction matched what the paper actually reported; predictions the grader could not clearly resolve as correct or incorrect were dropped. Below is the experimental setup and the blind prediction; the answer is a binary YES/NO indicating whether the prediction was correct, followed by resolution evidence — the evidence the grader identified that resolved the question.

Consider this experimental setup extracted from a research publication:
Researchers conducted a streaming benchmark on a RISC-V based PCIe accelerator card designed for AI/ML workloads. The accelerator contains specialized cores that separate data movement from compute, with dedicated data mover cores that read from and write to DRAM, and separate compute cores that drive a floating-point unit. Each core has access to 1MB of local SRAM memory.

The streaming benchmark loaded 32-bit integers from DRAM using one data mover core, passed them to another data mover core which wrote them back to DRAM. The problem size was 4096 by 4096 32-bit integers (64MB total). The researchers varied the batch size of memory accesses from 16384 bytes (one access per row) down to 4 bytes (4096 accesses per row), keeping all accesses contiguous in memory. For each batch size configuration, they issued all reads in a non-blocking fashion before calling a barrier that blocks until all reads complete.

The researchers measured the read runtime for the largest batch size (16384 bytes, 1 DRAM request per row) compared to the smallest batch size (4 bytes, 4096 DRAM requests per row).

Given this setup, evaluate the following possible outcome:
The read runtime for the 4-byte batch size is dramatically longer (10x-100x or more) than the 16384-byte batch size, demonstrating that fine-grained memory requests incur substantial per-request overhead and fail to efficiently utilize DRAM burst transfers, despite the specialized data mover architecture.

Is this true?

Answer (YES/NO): YES